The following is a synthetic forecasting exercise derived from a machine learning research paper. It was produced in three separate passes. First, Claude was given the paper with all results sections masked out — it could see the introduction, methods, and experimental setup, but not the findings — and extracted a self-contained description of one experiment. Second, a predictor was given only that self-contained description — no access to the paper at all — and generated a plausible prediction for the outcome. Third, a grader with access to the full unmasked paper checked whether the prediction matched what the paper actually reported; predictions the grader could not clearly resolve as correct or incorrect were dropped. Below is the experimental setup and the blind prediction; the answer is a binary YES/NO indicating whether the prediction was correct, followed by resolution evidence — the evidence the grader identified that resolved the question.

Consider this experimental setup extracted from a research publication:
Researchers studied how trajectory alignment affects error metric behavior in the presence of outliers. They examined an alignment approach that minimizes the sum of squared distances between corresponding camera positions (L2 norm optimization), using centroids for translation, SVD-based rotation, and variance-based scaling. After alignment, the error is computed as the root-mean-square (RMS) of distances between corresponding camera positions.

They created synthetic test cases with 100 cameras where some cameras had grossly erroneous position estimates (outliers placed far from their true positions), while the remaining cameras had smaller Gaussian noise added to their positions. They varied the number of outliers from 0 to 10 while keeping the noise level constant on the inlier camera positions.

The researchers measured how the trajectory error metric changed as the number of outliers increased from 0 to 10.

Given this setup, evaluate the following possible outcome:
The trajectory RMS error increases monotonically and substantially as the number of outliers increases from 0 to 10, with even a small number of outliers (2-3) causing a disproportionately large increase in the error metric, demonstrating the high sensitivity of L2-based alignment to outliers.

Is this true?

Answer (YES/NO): NO